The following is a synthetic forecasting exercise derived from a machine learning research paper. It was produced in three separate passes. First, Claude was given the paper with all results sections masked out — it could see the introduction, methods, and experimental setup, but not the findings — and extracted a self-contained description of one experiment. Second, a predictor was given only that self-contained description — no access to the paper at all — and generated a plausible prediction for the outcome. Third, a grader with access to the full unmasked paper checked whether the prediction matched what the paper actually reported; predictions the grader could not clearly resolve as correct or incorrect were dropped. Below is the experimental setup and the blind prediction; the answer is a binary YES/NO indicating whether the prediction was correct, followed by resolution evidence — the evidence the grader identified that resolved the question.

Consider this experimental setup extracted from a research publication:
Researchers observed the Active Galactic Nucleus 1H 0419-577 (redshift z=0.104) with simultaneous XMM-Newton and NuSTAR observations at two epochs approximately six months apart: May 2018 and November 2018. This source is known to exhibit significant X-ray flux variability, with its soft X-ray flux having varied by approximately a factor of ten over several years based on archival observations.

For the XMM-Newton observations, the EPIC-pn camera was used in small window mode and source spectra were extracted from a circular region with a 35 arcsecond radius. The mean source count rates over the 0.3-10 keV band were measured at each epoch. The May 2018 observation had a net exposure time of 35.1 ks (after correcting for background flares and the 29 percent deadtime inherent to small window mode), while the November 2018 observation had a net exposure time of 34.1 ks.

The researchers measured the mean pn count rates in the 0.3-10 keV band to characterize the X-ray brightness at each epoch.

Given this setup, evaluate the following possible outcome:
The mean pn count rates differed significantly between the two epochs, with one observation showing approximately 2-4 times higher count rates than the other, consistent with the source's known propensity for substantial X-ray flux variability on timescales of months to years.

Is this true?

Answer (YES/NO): NO